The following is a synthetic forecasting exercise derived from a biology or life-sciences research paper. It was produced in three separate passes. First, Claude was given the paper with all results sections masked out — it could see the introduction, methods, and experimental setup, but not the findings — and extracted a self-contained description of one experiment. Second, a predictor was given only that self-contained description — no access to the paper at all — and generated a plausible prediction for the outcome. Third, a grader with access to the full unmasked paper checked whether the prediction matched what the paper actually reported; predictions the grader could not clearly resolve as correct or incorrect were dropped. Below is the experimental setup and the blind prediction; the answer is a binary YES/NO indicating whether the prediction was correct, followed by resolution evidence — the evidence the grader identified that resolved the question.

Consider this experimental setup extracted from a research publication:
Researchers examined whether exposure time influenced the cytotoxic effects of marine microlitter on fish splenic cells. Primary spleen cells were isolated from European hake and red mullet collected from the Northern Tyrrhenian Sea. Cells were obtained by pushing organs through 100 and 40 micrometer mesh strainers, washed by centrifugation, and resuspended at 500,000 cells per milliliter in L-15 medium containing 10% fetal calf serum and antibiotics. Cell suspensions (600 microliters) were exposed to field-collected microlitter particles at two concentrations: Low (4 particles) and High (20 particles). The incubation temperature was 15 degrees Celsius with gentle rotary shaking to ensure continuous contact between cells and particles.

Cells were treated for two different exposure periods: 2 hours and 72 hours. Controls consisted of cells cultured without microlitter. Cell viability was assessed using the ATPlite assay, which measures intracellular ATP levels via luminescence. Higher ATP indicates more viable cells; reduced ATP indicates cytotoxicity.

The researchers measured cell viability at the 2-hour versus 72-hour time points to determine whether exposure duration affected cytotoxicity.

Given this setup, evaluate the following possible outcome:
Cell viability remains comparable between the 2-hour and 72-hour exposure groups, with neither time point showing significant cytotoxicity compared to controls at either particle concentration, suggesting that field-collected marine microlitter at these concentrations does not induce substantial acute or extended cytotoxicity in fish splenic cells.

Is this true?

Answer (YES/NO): NO